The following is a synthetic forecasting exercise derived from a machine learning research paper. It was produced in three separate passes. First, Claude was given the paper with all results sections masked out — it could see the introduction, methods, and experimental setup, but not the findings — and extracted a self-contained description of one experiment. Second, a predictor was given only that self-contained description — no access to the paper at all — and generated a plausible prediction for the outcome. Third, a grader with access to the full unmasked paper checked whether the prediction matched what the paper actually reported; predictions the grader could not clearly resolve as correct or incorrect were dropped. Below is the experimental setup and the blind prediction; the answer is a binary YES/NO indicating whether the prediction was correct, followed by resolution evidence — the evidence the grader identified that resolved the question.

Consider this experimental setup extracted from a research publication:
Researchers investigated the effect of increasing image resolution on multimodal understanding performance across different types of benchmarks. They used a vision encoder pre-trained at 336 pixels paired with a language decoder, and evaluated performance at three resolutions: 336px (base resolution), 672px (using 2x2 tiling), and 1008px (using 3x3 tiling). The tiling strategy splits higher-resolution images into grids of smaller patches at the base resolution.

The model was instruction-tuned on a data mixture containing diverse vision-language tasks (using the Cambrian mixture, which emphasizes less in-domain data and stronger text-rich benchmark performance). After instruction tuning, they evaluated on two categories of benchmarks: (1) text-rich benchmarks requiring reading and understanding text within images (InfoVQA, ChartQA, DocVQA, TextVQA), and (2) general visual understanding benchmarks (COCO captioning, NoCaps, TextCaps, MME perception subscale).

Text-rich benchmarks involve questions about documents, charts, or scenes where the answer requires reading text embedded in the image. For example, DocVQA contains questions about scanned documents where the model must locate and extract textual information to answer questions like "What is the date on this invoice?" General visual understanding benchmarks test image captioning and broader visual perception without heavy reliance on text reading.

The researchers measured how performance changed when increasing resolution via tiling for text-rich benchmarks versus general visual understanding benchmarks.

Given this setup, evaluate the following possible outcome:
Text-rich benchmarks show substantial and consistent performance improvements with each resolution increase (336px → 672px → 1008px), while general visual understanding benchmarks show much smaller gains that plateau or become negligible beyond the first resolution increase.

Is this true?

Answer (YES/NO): NO